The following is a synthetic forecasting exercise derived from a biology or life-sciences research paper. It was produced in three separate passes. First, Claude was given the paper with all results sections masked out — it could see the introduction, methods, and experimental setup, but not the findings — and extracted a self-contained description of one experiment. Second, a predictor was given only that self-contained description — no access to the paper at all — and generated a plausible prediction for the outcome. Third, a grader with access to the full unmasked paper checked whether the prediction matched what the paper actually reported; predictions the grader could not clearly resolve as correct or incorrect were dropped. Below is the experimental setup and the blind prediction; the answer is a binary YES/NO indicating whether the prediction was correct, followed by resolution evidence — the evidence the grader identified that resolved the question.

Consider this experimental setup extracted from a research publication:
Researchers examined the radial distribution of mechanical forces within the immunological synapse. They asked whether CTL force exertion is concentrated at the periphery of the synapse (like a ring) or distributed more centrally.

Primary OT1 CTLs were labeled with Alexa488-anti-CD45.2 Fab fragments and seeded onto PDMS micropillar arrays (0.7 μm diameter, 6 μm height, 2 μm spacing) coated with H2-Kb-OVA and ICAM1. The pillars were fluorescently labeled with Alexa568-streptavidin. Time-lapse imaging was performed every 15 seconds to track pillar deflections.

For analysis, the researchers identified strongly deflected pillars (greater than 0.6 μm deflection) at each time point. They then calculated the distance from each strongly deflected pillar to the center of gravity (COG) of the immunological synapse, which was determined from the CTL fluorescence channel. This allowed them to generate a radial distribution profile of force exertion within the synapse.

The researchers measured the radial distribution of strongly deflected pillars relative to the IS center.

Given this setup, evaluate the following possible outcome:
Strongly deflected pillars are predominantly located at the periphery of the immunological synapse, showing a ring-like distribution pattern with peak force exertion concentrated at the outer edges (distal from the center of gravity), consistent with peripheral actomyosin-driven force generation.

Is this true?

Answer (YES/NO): NO